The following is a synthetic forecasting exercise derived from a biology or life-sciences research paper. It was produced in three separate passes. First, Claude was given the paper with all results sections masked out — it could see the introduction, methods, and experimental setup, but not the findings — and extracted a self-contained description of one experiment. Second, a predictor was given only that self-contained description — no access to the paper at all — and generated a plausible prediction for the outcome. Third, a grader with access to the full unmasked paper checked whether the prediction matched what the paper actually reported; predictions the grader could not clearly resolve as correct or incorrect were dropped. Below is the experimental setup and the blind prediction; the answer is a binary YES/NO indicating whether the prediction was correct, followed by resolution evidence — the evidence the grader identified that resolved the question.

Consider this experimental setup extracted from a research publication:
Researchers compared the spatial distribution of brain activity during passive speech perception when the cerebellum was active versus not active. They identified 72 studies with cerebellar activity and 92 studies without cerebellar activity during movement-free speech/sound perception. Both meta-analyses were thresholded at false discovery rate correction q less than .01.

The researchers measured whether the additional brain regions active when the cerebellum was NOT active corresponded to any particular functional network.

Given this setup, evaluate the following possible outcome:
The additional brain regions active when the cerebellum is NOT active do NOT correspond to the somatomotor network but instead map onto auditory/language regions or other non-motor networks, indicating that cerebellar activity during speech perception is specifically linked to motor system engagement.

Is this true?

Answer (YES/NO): NO